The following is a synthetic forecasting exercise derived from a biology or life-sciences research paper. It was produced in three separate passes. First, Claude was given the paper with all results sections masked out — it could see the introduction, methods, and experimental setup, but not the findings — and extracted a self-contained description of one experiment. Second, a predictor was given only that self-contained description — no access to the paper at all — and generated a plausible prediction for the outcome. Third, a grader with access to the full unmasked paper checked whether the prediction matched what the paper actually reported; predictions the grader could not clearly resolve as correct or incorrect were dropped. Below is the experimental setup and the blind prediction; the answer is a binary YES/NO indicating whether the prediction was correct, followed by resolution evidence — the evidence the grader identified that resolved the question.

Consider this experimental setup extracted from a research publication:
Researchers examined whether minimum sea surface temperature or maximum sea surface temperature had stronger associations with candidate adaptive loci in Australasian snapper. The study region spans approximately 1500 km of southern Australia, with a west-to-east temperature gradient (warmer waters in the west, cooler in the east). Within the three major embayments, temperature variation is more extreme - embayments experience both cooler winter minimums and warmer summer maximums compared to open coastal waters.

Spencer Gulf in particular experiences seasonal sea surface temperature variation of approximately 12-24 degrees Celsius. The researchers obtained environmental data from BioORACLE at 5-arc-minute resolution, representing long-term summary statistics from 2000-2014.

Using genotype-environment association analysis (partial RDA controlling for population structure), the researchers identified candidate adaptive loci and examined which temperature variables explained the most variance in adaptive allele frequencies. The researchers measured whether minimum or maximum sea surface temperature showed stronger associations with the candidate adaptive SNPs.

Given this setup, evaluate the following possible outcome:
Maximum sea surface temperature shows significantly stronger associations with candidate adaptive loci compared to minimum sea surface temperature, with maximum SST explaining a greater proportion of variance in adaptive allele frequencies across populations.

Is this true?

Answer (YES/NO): NO